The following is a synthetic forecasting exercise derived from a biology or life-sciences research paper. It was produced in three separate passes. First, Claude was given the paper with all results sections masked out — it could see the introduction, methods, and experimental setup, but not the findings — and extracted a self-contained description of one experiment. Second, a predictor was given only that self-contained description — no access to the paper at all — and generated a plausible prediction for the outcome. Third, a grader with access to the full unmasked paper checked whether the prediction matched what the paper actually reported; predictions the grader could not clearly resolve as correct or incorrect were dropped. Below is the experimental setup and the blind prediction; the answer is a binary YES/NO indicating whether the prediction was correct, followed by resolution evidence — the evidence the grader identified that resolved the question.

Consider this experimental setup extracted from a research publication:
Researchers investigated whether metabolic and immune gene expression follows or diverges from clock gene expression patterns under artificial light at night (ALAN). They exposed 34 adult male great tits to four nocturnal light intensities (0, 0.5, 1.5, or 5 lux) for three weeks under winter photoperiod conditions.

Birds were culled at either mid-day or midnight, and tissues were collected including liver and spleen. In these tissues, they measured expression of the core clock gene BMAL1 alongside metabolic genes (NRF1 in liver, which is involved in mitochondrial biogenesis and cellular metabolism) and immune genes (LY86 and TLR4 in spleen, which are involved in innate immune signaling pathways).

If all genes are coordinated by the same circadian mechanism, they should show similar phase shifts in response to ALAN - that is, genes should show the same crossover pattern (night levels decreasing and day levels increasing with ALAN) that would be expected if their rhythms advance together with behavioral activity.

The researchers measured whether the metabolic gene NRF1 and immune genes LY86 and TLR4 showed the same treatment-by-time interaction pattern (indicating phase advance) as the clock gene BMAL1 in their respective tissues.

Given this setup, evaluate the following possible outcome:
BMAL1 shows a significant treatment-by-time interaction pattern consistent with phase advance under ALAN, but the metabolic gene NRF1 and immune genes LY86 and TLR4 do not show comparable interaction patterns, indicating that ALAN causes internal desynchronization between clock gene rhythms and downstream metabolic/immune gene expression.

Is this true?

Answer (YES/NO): NO